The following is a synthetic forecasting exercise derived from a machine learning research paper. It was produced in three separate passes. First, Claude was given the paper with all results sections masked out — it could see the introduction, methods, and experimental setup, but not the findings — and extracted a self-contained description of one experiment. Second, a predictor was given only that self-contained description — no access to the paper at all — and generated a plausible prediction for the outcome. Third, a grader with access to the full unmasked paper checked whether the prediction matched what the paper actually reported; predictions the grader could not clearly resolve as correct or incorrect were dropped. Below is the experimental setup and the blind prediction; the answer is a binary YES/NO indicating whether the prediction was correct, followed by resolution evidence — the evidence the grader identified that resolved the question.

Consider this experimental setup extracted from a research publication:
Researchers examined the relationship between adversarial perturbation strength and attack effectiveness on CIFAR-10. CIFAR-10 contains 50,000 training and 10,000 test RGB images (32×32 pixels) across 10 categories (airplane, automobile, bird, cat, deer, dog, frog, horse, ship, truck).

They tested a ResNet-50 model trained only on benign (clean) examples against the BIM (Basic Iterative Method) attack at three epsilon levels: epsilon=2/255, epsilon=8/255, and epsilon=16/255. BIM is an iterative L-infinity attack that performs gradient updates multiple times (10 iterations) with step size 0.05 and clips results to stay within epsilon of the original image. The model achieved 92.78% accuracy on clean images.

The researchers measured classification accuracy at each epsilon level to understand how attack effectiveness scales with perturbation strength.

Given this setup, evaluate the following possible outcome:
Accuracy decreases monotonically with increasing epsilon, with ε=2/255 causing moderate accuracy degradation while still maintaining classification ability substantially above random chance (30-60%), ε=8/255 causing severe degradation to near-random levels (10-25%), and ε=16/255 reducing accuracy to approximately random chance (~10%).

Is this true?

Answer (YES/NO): NO